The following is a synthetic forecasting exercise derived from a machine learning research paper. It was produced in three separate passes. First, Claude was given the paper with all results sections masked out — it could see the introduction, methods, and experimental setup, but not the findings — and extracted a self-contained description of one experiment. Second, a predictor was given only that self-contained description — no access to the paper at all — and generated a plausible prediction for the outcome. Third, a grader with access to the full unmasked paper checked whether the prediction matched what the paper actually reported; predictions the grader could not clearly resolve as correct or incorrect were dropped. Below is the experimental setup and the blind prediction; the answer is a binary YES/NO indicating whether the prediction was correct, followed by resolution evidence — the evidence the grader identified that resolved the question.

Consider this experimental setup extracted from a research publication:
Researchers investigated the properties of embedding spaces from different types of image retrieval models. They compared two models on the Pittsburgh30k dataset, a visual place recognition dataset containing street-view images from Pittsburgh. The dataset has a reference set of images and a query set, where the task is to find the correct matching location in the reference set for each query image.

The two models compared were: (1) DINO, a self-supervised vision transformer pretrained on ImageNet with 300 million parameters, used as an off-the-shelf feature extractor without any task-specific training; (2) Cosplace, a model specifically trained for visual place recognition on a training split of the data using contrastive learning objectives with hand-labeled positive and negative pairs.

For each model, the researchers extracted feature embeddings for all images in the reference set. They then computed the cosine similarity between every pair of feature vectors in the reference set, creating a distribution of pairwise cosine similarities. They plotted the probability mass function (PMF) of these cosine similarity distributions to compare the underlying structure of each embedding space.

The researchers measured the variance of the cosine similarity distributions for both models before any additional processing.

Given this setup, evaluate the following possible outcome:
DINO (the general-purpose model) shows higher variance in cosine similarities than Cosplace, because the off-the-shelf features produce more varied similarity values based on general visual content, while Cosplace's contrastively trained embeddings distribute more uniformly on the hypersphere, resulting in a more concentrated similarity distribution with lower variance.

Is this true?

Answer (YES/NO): YES